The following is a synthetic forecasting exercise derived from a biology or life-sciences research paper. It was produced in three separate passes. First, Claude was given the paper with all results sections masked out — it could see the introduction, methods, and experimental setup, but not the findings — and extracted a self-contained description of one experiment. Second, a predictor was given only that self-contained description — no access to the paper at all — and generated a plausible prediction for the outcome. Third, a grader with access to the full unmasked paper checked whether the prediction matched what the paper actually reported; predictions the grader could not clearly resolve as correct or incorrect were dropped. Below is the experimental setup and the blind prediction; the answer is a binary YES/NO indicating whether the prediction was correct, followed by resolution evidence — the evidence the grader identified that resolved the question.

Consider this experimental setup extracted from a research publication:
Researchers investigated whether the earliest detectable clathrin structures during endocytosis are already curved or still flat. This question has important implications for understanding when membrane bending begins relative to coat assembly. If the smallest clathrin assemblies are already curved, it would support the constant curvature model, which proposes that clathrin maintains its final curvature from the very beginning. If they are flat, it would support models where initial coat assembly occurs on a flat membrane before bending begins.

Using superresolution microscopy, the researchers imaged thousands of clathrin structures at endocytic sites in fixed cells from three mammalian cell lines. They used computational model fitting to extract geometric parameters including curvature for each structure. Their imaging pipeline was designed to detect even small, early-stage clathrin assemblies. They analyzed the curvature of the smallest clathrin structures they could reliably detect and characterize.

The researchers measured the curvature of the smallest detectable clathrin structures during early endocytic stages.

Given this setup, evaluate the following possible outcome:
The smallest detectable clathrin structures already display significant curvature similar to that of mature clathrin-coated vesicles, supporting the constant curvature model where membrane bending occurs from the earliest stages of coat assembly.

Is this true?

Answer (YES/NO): NO